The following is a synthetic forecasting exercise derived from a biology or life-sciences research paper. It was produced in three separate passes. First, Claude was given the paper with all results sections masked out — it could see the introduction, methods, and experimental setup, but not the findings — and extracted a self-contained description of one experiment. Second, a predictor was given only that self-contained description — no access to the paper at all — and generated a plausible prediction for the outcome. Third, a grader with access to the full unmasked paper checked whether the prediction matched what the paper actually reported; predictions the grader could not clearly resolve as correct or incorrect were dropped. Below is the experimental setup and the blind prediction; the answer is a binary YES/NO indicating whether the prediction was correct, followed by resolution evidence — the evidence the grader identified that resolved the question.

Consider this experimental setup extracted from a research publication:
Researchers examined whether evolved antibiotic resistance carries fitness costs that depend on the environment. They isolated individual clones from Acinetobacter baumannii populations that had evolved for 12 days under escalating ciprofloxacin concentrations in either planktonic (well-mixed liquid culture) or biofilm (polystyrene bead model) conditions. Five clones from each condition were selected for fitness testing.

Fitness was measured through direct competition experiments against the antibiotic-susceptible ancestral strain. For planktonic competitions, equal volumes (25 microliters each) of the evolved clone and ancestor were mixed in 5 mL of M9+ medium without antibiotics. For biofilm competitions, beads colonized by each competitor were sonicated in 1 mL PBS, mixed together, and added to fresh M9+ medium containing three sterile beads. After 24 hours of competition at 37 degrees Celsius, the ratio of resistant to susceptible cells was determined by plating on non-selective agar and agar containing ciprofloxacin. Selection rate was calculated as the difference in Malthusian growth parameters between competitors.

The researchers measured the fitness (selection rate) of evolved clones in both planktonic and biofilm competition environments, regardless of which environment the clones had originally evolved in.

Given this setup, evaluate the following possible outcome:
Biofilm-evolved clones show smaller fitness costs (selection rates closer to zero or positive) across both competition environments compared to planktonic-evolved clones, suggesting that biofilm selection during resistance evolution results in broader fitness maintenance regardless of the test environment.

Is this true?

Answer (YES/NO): YES